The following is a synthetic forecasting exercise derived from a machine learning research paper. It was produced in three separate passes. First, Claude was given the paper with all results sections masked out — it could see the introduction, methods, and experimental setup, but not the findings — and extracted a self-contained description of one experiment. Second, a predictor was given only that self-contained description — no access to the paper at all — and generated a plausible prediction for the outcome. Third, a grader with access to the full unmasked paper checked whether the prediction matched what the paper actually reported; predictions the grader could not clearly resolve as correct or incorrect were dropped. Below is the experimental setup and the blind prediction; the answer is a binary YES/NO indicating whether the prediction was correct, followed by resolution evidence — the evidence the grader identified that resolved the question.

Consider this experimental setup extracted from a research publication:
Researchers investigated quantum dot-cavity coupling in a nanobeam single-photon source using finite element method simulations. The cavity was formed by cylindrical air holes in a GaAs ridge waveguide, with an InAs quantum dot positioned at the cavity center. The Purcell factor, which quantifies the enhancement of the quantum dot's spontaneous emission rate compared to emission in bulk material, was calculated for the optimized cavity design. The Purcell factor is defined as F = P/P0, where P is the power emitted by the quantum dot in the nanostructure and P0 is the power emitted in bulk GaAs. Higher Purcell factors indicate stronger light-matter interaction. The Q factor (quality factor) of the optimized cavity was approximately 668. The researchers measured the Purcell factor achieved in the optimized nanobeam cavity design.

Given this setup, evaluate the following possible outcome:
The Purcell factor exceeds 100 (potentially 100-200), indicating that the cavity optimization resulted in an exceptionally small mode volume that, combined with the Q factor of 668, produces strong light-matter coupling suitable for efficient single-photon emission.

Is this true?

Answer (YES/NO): NO